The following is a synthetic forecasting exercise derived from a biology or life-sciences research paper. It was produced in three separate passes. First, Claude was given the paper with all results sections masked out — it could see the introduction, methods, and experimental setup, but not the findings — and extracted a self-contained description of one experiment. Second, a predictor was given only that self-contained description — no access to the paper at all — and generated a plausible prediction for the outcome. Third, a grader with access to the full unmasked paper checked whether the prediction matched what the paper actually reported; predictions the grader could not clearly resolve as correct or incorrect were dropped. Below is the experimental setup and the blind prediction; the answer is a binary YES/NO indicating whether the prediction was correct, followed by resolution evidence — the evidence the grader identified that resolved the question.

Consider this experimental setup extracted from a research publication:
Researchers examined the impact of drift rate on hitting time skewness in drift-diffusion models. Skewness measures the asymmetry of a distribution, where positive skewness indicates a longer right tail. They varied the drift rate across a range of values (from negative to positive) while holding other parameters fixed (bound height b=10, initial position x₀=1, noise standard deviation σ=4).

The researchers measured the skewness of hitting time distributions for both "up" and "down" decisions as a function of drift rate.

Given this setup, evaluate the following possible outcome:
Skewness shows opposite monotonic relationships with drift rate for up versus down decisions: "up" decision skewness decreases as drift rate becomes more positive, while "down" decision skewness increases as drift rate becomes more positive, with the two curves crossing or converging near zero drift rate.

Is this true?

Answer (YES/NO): NO